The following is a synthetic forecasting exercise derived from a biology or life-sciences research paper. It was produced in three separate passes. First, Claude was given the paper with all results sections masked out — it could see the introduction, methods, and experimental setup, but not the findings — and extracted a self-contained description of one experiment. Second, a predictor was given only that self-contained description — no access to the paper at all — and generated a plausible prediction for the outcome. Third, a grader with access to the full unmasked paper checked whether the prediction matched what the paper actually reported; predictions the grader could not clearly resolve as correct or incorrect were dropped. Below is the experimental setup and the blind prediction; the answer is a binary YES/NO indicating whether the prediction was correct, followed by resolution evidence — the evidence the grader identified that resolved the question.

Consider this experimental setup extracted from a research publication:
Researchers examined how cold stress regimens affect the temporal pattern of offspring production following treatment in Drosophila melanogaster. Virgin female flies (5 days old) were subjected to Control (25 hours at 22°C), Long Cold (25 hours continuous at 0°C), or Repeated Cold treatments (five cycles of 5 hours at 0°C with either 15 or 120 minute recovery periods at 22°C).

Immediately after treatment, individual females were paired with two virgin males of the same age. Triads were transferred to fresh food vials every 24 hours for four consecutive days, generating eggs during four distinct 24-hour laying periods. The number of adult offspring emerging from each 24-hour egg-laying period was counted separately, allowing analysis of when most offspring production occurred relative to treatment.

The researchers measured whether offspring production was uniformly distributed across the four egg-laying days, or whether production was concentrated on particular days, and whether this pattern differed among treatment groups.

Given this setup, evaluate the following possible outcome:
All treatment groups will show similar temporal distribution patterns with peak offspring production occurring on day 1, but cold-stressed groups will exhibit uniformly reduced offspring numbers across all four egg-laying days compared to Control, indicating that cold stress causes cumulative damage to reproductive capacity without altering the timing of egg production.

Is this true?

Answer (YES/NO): NO